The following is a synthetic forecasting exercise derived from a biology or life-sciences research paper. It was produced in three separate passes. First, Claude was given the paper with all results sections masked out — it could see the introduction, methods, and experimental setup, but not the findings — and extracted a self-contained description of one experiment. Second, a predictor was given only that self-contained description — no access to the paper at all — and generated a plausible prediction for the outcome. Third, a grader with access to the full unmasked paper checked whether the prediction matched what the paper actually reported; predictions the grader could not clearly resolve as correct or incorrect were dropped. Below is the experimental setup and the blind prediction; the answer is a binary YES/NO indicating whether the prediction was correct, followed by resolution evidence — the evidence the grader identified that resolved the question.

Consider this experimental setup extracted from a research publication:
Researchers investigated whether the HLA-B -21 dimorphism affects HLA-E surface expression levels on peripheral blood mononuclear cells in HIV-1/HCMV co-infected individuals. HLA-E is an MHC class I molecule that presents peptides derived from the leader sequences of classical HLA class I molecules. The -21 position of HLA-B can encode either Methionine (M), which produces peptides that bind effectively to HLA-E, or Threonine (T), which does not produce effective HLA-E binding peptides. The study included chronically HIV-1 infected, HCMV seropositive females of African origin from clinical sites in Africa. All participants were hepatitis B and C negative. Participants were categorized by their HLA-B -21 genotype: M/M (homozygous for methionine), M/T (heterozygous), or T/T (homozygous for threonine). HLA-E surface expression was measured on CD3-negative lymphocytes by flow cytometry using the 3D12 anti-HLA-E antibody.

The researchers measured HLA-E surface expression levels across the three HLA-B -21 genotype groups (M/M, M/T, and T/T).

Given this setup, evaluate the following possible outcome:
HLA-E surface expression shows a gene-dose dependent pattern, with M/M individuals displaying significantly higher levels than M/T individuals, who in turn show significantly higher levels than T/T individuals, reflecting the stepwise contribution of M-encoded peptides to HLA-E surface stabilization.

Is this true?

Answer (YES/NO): NO